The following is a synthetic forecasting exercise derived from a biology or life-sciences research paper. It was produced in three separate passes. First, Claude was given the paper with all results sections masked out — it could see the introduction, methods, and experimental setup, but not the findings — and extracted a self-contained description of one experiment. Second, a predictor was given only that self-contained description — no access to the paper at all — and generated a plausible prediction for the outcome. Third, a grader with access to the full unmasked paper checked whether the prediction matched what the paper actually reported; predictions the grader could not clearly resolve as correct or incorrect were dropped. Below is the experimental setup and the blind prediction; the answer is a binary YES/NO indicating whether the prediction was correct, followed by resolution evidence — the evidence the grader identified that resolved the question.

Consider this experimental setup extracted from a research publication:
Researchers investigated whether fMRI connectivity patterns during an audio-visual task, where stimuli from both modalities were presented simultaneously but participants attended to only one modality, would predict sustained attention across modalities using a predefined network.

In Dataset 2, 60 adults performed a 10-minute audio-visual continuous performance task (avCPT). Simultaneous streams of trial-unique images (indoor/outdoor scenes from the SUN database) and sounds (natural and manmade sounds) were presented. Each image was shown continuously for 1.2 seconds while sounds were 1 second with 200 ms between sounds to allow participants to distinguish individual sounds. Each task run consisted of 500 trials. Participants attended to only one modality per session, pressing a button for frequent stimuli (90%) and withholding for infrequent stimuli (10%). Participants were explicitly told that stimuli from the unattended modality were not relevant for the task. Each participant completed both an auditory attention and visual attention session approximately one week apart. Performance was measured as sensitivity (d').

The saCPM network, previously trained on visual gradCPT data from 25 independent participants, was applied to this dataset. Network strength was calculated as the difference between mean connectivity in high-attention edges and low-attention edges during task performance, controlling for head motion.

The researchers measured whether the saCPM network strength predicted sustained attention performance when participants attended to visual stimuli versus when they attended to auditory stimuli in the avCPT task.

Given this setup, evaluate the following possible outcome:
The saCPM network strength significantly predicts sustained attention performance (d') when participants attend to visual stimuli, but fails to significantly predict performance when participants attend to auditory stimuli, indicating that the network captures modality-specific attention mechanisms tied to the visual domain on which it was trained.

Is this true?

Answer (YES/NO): NO